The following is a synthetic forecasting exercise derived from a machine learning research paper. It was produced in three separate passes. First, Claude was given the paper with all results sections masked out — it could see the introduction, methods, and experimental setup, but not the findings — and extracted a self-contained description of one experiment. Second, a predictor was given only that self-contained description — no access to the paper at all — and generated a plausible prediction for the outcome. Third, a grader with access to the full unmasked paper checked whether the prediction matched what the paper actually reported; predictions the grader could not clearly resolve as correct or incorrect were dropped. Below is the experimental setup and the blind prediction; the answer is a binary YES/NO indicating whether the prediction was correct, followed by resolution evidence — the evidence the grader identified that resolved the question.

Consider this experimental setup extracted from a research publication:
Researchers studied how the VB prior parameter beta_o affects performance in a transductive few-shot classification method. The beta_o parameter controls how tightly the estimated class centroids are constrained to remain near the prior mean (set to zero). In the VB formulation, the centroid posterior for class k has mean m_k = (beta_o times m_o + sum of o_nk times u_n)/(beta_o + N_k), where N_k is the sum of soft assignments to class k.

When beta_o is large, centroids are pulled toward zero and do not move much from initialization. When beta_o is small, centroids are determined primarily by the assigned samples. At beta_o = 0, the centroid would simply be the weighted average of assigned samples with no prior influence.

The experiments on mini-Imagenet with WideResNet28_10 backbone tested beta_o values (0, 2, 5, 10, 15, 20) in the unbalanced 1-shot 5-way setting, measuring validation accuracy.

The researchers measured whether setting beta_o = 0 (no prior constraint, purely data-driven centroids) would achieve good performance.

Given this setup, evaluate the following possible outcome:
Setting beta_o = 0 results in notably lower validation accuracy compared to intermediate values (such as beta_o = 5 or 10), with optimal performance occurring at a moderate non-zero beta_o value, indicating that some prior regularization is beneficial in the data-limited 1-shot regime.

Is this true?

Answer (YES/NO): YES